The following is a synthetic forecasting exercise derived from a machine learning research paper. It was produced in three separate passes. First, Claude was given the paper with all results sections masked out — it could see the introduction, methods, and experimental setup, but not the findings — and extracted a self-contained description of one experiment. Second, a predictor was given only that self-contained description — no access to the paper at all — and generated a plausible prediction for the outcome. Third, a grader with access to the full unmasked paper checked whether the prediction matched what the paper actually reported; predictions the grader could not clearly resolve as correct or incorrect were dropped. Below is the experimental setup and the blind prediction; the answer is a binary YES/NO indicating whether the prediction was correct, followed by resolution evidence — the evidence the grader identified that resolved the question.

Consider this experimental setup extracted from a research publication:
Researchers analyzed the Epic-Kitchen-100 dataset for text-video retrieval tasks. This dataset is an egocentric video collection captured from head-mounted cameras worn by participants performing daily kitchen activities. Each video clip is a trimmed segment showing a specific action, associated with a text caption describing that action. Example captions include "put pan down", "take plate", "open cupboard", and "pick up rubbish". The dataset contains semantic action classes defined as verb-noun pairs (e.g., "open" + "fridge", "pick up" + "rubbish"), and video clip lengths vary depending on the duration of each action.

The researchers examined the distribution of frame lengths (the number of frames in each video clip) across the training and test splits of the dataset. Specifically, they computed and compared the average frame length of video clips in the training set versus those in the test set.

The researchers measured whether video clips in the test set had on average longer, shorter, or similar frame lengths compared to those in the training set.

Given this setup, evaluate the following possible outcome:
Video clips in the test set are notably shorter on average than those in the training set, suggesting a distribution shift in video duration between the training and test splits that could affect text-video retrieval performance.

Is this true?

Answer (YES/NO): NO